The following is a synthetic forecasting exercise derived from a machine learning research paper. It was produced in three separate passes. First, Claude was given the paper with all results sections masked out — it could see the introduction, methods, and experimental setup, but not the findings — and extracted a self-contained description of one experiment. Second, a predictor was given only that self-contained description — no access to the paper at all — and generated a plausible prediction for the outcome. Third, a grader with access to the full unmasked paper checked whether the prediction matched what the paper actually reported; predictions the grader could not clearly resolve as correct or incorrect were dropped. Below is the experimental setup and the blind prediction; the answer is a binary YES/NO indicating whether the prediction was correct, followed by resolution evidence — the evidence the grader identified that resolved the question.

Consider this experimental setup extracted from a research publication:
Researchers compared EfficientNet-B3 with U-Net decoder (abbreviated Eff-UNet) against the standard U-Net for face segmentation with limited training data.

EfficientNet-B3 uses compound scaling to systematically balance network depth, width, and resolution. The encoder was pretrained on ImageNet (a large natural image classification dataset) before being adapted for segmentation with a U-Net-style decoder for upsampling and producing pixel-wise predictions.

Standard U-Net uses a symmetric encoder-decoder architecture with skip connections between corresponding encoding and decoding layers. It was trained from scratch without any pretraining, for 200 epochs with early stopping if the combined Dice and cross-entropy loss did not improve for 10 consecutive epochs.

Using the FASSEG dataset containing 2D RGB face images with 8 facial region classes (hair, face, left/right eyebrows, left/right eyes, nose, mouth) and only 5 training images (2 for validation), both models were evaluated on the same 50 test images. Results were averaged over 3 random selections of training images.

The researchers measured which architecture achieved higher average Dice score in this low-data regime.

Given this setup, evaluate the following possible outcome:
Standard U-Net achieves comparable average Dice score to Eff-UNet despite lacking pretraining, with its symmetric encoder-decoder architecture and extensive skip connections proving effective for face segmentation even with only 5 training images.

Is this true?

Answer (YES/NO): NO